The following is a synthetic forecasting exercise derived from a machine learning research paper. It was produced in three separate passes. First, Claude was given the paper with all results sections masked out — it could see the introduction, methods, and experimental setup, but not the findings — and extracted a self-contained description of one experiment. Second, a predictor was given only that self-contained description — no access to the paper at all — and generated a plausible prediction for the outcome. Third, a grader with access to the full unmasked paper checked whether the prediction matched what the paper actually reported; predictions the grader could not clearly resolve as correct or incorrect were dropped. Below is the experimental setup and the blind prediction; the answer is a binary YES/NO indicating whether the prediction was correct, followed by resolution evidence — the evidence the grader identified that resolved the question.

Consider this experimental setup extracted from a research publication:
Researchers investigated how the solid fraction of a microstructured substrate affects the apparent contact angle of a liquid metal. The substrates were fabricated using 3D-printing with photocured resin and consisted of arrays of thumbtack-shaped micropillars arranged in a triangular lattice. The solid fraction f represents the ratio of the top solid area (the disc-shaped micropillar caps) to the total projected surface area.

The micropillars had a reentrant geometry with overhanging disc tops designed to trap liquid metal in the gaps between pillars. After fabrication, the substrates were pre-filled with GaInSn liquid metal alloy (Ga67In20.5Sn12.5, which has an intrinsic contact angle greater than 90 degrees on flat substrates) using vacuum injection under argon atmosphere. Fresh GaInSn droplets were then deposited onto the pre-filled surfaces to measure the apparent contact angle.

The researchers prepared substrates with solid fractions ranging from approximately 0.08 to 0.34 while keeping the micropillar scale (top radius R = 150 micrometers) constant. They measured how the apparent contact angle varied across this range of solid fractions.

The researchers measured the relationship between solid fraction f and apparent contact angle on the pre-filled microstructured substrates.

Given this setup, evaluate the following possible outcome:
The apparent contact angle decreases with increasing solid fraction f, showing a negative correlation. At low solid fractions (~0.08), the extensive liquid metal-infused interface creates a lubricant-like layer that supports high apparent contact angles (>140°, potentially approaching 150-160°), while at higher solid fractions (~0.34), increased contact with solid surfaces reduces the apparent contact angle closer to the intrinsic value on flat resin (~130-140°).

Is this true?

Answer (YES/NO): NO